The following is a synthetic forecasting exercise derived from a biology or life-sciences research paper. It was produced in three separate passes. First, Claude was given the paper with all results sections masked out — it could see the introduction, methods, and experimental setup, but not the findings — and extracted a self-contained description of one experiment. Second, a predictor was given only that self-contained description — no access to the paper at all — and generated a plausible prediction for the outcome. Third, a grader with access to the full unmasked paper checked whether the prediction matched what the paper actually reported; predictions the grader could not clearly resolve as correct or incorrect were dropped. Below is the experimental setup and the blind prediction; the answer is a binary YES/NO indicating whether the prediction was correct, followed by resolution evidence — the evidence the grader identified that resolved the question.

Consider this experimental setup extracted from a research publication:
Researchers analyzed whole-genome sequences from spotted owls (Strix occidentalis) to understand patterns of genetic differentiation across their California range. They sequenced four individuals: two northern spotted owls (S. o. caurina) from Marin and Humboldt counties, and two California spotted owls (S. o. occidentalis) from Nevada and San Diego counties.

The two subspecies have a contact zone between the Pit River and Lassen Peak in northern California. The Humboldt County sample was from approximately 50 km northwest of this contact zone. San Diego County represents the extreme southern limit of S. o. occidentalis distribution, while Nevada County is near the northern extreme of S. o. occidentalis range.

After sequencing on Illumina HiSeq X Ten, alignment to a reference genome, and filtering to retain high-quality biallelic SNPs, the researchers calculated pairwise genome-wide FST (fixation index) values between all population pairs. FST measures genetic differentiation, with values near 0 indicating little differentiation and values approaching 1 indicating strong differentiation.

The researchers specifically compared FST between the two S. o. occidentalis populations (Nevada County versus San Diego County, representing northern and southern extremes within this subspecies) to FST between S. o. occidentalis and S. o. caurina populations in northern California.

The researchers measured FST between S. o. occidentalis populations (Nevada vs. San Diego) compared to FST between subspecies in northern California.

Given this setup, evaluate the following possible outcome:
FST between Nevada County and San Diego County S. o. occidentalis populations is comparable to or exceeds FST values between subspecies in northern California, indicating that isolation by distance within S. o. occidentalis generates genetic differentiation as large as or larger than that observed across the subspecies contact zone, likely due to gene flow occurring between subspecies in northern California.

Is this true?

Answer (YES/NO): YES